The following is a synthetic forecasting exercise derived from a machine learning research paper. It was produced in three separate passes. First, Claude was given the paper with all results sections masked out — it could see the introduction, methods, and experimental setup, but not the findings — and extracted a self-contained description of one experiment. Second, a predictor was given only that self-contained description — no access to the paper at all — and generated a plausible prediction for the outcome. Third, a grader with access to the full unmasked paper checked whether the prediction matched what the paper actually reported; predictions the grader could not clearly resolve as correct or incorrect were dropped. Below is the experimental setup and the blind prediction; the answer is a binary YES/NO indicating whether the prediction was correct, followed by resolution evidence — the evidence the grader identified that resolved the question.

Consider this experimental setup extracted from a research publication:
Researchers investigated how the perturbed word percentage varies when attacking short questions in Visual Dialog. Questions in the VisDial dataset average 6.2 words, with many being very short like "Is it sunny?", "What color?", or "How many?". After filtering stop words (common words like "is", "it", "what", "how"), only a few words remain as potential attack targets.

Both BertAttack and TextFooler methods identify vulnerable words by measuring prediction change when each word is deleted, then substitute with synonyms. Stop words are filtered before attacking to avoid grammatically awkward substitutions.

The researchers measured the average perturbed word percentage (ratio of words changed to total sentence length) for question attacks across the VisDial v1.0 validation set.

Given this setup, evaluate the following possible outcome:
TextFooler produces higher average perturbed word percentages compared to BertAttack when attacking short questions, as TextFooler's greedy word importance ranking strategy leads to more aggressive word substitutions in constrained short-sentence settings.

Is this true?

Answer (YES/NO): NO